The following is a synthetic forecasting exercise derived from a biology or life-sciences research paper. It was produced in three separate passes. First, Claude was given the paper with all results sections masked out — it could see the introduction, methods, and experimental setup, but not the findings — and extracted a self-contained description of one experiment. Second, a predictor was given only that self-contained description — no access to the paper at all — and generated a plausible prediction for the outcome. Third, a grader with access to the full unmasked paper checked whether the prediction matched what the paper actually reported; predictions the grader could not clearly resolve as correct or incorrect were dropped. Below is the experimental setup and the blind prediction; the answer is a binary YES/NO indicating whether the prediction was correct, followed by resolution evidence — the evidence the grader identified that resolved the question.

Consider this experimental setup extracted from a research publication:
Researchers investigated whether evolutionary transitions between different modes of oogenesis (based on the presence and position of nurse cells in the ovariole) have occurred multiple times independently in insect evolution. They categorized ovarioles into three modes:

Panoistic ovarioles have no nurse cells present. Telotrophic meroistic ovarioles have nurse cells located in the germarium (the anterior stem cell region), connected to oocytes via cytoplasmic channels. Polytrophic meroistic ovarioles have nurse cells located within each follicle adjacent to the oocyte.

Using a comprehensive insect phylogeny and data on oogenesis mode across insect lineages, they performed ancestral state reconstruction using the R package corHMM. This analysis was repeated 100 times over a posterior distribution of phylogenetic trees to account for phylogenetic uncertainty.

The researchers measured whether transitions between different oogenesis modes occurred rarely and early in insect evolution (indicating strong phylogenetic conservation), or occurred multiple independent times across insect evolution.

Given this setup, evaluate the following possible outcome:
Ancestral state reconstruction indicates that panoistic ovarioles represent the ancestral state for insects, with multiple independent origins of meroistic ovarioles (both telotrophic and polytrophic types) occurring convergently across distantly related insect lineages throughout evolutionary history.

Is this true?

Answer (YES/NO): YES